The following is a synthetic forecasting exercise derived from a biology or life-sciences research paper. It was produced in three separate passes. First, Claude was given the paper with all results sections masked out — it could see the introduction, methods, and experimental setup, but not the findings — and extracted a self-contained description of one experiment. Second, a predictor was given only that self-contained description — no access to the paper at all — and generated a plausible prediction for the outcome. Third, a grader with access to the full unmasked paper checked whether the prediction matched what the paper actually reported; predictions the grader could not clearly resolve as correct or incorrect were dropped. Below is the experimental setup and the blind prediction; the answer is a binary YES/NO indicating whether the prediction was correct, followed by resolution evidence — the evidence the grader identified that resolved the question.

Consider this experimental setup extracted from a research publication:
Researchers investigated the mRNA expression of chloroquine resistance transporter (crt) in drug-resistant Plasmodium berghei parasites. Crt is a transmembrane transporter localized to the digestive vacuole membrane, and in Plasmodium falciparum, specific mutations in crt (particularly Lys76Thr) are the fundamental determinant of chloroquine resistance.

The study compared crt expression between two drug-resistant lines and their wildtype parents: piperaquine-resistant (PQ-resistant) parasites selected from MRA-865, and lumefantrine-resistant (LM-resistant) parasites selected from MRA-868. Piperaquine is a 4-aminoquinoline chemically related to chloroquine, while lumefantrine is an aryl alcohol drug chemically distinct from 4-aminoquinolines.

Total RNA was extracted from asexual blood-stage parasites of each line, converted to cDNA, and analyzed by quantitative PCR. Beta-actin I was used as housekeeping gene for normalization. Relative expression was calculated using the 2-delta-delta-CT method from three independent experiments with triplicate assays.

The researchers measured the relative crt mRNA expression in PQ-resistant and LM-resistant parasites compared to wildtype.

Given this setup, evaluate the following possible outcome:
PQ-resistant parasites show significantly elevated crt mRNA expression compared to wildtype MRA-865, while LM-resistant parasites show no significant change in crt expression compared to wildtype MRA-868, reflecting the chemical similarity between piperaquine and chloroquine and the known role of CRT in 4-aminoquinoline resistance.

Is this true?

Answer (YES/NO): NO